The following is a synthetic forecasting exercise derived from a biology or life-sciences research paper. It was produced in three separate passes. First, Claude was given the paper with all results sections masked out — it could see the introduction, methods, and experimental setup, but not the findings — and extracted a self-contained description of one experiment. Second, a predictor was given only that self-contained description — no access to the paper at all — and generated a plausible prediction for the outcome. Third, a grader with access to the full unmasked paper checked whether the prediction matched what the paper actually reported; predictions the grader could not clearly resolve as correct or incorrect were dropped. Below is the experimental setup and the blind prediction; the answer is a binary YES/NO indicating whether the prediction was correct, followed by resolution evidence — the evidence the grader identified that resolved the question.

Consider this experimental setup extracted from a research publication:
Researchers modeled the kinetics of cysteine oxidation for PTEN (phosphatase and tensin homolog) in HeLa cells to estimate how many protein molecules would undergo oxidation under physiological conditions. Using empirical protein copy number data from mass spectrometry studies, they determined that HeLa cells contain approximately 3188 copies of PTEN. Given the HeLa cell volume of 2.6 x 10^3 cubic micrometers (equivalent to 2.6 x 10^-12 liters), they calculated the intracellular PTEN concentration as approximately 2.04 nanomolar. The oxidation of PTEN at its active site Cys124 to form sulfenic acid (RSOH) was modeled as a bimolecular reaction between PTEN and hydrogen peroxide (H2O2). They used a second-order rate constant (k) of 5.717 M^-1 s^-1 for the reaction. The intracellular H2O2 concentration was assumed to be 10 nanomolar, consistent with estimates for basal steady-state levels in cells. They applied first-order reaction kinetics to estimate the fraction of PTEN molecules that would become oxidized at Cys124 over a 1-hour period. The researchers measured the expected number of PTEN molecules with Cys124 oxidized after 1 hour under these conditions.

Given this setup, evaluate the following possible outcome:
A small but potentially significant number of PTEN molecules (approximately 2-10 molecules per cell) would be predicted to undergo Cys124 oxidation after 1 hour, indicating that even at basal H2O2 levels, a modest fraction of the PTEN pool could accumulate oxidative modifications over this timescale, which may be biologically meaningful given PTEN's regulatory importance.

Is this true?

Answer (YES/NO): NO